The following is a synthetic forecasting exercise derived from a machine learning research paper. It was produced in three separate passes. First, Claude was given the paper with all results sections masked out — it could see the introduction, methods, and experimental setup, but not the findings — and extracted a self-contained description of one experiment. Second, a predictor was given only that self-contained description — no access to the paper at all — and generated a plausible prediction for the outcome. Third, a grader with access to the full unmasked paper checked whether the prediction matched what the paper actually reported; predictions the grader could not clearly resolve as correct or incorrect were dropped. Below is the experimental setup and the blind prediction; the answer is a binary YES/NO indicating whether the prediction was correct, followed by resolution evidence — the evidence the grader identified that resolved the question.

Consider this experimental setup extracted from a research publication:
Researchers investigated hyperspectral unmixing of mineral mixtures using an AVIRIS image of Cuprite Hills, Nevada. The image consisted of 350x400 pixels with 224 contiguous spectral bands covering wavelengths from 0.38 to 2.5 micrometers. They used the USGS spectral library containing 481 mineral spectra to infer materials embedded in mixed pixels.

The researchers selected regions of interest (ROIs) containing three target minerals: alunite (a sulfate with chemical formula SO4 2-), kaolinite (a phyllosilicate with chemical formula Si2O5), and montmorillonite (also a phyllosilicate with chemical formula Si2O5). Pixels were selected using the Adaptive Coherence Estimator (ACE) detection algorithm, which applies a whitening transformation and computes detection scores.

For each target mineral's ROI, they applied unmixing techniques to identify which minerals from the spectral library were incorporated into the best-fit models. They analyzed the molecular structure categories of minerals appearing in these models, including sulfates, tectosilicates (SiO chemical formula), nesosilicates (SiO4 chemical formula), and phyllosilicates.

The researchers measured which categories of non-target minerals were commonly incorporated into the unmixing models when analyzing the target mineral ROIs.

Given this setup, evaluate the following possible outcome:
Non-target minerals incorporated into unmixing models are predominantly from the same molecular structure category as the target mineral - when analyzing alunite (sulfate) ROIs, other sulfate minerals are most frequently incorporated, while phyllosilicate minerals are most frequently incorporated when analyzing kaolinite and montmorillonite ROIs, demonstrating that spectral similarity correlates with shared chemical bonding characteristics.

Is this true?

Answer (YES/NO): YES